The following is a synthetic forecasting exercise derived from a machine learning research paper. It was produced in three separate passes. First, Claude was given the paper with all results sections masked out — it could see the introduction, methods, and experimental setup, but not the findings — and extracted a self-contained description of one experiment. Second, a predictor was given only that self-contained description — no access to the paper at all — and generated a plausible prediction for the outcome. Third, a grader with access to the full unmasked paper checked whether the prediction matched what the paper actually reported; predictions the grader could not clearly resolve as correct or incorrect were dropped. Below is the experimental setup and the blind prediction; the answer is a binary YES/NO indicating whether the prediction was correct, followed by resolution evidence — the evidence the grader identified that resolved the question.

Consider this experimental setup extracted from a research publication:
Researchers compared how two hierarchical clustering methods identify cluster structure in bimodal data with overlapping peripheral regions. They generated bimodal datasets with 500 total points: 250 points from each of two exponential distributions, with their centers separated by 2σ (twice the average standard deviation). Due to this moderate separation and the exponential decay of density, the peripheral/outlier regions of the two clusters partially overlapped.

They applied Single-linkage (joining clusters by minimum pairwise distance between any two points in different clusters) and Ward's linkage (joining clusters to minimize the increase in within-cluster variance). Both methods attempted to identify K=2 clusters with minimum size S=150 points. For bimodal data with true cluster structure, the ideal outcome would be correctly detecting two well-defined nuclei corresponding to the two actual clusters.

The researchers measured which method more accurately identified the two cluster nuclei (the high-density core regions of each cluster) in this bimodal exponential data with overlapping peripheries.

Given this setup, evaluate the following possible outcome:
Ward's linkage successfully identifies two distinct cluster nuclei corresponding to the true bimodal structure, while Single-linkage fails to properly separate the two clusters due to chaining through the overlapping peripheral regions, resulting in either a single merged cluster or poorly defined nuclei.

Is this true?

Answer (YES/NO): NO